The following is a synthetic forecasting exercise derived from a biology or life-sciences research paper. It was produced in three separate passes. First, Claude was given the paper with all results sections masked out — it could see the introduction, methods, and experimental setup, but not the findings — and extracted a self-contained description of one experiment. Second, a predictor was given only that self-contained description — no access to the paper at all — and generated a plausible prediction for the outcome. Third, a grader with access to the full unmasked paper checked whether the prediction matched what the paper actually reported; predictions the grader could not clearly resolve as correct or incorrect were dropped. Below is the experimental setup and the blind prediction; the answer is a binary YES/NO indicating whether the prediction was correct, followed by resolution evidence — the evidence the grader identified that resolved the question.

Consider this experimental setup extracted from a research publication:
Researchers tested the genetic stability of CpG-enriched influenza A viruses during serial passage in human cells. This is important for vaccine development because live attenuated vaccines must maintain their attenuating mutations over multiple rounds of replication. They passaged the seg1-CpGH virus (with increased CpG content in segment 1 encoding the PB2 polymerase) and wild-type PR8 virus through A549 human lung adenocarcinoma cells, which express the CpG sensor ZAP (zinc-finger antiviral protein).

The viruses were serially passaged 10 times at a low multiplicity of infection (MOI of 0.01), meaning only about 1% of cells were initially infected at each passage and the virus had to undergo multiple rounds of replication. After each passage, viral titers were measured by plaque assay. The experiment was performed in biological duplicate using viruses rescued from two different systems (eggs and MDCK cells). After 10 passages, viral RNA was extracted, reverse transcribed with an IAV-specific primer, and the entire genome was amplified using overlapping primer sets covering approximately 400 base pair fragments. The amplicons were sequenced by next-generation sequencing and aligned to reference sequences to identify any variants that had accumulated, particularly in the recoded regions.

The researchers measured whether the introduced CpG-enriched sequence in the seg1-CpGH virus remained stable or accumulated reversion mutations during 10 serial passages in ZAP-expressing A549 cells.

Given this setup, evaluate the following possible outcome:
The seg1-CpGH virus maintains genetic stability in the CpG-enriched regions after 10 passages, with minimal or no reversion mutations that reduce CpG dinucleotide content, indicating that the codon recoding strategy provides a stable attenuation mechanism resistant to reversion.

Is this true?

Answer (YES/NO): YES